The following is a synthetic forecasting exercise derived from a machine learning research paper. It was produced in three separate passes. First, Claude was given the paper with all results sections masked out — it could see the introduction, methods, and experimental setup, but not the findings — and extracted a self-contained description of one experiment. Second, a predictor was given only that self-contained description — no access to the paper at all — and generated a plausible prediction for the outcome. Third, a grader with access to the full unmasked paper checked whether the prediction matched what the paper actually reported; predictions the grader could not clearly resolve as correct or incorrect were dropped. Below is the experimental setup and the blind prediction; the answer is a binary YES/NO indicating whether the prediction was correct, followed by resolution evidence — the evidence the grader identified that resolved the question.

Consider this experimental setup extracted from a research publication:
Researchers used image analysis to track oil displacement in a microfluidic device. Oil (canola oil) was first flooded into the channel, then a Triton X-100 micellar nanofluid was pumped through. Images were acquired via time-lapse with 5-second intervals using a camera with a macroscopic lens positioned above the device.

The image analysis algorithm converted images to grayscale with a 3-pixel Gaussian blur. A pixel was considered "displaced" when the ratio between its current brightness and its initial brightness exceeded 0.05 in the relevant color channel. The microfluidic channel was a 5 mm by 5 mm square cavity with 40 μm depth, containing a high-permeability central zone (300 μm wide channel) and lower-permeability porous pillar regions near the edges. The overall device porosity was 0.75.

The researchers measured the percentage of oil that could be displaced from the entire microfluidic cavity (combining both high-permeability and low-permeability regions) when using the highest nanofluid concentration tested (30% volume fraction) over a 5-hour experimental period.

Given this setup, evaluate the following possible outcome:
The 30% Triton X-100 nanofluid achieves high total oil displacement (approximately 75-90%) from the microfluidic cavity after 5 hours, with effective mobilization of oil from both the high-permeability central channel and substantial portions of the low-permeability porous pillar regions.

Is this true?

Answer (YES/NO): YES